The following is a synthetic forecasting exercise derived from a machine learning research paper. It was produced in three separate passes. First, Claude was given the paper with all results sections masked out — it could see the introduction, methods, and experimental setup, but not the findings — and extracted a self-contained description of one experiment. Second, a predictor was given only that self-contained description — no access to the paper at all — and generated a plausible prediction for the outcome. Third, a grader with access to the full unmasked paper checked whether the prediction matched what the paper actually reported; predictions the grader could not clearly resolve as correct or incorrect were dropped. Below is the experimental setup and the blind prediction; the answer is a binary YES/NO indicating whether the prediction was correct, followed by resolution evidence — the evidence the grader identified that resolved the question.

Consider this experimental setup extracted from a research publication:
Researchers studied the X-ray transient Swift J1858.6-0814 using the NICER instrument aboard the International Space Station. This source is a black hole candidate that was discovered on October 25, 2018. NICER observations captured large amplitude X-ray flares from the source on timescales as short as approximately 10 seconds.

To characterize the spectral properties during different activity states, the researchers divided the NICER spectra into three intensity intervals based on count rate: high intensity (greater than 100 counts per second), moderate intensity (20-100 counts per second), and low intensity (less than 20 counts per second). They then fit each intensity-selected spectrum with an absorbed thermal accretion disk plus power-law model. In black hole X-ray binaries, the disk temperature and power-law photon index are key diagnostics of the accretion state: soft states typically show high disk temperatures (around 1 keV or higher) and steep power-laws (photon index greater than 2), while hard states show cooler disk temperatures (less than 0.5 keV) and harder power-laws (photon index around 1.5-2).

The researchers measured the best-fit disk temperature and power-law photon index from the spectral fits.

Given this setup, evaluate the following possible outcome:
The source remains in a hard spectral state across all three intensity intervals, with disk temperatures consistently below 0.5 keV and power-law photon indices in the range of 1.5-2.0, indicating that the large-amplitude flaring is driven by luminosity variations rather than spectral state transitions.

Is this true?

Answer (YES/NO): NO